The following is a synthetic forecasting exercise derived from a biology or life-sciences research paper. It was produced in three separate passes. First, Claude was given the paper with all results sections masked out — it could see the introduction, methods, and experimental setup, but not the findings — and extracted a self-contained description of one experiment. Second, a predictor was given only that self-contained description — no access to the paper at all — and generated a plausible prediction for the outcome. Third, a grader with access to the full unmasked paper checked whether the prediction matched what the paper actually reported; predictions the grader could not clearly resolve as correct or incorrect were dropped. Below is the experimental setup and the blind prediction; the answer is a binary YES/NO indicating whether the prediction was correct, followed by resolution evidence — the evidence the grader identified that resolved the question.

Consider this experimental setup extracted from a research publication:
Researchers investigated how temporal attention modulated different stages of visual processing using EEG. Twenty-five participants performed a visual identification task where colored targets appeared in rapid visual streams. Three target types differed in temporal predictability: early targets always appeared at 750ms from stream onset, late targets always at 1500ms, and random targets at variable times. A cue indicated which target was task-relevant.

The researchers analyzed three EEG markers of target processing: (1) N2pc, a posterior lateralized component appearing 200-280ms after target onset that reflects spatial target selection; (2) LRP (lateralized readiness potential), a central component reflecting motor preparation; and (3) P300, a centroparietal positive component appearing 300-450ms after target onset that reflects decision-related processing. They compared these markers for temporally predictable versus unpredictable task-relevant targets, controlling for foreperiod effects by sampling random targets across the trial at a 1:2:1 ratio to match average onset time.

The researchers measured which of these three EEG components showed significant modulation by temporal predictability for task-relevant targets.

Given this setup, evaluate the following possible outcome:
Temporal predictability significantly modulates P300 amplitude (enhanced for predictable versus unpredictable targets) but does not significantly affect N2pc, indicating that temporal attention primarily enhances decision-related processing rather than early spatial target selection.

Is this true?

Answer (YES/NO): YES